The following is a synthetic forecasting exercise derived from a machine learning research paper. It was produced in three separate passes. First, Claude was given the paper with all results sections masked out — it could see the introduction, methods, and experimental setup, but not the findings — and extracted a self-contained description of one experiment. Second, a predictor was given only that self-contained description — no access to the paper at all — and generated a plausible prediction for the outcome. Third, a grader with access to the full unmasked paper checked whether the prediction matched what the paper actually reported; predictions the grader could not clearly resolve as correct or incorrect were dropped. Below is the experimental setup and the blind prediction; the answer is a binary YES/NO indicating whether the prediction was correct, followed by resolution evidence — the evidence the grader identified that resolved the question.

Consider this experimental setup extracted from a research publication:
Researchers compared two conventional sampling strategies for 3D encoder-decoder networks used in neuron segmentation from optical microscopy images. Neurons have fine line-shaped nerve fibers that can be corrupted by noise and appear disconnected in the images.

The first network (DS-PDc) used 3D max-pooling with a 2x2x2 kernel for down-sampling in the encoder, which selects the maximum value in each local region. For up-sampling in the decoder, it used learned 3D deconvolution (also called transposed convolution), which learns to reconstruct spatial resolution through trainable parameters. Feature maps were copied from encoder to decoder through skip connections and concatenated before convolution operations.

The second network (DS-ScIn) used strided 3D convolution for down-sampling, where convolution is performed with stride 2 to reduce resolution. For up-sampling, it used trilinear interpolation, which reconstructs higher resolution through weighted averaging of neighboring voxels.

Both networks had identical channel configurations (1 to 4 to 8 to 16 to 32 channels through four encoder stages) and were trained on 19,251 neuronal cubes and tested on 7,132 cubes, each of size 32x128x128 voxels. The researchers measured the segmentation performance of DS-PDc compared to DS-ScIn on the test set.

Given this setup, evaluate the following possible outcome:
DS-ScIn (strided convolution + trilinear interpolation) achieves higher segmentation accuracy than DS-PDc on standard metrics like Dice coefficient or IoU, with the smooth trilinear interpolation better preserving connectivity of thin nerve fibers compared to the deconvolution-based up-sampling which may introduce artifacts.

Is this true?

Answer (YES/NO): NO